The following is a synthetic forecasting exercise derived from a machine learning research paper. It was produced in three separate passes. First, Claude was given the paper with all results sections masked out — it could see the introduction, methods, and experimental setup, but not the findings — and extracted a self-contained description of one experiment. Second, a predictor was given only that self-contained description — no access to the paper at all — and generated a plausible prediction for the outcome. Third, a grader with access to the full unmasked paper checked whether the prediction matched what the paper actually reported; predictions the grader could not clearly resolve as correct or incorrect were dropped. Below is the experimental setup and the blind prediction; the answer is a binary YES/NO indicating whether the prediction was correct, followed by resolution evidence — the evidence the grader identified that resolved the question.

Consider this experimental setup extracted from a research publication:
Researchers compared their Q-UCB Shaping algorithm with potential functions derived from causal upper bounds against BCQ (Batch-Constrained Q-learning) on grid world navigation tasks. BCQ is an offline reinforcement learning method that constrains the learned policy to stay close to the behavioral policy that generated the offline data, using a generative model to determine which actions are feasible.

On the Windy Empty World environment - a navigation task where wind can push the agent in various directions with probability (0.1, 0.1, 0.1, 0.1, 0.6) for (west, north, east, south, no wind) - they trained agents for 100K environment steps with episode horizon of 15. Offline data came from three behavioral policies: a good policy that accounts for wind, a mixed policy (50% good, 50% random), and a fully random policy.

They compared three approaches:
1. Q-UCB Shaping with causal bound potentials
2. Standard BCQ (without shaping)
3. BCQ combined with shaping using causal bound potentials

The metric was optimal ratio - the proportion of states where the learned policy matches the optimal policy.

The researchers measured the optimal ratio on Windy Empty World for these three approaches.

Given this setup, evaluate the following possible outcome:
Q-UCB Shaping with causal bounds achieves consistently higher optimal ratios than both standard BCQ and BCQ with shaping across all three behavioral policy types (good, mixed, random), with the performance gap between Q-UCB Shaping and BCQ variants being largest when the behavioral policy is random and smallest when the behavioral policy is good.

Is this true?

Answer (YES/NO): NO